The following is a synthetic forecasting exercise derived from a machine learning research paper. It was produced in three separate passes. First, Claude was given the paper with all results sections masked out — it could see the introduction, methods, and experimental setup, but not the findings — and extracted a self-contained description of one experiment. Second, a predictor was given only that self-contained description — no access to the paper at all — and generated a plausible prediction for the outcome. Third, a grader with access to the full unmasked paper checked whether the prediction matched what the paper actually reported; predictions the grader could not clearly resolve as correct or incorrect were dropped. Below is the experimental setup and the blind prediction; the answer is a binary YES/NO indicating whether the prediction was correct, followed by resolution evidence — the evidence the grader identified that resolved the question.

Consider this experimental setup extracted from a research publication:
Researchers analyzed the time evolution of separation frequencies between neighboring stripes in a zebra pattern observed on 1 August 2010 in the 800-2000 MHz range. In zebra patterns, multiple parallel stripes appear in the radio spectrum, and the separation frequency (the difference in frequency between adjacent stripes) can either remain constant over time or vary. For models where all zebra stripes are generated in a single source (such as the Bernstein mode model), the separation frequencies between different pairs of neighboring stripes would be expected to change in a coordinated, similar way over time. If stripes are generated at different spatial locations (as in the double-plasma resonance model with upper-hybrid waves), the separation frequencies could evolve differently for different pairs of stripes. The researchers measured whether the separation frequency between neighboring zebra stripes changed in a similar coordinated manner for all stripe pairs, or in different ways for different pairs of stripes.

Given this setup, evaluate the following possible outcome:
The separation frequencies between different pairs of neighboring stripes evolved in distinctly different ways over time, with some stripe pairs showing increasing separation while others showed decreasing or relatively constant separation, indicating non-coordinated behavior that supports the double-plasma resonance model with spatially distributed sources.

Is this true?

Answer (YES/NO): NO